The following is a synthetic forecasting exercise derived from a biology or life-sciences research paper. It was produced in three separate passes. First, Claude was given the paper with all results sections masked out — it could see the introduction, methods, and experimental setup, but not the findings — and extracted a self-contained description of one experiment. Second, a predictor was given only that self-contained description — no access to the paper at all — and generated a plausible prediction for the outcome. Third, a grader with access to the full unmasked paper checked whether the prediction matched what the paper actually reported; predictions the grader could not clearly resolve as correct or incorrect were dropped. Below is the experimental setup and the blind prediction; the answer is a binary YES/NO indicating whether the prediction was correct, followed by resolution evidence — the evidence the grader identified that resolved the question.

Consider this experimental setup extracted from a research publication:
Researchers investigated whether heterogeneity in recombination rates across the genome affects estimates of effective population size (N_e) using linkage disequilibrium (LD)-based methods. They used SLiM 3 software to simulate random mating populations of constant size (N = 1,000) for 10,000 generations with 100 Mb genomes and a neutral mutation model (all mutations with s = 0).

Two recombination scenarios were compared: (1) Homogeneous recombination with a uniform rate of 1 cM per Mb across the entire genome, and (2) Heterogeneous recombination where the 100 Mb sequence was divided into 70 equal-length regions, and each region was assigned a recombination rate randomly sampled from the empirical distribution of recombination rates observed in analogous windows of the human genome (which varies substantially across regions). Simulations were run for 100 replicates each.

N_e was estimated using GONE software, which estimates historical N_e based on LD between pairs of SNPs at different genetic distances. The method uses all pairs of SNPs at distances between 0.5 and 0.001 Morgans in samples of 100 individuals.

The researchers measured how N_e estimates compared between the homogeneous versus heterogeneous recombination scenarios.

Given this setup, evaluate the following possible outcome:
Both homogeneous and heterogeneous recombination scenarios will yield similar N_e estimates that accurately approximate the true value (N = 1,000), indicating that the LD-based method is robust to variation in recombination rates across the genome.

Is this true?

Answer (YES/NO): YES